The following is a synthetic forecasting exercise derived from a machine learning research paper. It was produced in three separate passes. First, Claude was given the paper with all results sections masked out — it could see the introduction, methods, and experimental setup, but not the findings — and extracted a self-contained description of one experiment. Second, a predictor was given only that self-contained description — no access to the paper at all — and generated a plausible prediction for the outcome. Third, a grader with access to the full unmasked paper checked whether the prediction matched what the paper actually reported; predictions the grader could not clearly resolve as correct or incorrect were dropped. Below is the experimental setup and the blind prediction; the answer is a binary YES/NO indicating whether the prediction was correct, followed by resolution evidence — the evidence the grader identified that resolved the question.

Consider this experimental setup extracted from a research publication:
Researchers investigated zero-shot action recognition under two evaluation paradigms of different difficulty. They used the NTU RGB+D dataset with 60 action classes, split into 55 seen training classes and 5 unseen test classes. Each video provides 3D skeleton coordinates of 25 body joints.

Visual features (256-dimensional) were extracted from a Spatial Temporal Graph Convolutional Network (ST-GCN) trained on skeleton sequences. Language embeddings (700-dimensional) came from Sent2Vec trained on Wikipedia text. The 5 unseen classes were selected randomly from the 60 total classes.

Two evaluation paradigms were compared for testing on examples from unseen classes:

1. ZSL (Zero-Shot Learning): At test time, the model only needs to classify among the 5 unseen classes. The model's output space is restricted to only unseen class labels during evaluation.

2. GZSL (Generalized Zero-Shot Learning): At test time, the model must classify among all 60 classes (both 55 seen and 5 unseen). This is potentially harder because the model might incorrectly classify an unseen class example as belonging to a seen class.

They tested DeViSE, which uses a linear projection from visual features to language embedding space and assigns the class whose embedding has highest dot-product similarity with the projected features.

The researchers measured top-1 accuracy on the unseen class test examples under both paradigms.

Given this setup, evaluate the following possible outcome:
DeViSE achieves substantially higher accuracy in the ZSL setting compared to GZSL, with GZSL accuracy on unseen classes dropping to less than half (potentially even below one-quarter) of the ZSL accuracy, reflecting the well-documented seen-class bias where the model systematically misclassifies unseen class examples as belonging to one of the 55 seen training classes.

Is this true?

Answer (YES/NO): YES